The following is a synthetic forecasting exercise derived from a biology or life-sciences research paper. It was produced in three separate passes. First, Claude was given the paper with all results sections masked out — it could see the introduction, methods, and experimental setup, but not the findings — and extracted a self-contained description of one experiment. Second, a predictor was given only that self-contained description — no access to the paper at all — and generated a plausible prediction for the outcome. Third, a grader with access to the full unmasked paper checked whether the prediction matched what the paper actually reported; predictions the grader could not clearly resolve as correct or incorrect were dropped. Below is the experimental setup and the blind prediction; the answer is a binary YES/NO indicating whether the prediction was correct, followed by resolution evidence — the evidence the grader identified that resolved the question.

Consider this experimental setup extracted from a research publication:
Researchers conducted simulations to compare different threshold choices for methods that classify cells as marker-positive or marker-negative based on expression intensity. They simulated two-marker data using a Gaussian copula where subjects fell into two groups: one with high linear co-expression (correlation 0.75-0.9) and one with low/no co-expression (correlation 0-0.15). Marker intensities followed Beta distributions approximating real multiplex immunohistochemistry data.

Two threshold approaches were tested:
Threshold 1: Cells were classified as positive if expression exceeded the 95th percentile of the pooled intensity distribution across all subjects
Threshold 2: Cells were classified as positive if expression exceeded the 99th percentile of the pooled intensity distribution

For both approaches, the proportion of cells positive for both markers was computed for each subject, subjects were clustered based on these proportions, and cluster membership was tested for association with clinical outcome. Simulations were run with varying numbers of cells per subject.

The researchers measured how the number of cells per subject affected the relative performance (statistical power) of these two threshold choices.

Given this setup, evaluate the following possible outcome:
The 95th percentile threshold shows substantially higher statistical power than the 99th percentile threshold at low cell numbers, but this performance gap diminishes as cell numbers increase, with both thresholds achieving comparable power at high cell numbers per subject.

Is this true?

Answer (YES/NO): NO